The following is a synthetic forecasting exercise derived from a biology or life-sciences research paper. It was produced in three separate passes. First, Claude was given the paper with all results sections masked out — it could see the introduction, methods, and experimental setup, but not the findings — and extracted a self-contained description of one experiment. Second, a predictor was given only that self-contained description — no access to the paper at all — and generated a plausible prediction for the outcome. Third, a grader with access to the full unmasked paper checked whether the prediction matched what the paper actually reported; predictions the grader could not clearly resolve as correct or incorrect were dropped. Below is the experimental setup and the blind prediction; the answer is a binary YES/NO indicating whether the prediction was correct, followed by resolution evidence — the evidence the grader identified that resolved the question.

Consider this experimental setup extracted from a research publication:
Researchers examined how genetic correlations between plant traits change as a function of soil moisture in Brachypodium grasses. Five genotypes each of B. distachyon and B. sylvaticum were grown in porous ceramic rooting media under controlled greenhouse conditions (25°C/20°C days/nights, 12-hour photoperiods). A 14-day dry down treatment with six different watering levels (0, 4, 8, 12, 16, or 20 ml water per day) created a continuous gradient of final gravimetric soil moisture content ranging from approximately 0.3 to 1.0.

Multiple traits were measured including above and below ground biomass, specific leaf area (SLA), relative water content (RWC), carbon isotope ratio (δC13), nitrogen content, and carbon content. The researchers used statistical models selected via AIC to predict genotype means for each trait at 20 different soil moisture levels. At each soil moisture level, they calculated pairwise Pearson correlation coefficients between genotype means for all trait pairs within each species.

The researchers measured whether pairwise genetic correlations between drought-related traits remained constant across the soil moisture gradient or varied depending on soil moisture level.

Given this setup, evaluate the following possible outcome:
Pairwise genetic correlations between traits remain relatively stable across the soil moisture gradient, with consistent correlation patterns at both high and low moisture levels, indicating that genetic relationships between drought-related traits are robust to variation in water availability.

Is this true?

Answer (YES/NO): NO